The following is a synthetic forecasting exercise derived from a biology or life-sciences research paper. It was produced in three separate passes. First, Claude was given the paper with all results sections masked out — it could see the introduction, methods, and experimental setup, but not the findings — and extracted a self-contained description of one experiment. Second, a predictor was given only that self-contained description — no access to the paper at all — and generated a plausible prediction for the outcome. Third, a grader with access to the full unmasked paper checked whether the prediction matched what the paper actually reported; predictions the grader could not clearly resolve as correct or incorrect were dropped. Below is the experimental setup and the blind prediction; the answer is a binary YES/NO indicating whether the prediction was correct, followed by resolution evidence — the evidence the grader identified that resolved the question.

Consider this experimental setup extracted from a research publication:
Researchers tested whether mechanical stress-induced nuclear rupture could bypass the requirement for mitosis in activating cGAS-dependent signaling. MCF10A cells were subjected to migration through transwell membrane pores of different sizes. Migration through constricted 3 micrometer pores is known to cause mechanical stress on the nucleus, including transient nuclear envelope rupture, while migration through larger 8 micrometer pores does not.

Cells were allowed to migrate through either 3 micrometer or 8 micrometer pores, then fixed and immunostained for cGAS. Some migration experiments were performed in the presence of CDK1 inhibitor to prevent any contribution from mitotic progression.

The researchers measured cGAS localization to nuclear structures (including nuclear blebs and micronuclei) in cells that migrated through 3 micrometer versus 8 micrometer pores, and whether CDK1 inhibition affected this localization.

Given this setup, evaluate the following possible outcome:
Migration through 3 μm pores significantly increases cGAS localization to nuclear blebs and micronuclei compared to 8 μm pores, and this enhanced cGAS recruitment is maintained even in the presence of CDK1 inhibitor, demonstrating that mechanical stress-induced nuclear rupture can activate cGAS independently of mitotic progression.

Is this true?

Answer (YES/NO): YES